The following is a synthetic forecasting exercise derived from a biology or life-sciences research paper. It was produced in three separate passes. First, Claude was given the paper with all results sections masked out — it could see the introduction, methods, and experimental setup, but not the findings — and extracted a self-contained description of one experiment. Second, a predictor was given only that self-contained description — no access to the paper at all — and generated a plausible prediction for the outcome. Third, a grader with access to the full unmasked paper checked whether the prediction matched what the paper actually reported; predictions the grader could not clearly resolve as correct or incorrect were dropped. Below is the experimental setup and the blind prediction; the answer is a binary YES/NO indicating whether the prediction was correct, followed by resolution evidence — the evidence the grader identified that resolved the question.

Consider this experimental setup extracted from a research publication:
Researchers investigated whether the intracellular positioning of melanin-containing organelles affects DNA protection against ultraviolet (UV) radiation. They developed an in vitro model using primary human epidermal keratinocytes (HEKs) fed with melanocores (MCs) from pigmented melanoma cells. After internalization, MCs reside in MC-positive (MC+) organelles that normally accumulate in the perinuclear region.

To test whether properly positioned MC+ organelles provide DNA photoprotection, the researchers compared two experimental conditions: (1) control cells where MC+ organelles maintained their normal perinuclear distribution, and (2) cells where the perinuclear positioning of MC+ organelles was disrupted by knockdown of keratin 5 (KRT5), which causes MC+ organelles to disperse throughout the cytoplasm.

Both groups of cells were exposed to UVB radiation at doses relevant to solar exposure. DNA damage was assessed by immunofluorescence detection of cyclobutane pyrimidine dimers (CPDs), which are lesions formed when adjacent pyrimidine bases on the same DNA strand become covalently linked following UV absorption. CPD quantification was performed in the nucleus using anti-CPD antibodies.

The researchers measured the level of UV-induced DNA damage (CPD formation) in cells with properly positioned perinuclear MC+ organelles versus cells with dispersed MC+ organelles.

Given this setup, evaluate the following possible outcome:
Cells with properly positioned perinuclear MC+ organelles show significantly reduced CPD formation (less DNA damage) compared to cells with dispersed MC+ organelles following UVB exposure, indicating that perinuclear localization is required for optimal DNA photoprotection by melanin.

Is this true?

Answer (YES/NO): YES